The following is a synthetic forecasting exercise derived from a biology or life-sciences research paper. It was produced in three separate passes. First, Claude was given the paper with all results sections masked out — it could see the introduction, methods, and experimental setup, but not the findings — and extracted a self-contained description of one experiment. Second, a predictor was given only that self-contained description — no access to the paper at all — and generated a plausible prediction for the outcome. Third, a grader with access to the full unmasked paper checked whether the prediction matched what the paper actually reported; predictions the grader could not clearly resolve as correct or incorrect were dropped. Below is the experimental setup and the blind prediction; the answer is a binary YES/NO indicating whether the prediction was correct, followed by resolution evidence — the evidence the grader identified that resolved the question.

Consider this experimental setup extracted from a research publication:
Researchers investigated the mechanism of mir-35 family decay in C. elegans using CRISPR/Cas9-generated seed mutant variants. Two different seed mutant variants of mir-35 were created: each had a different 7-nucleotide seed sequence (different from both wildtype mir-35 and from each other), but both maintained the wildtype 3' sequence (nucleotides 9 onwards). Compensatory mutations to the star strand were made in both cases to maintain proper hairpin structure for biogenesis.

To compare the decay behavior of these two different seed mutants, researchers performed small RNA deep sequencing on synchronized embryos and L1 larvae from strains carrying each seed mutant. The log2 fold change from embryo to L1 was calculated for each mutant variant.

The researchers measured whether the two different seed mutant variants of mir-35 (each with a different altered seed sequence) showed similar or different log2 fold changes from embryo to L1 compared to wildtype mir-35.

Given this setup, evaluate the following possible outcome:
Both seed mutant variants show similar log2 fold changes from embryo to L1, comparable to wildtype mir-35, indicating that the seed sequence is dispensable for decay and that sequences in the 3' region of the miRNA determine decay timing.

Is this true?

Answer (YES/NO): NO